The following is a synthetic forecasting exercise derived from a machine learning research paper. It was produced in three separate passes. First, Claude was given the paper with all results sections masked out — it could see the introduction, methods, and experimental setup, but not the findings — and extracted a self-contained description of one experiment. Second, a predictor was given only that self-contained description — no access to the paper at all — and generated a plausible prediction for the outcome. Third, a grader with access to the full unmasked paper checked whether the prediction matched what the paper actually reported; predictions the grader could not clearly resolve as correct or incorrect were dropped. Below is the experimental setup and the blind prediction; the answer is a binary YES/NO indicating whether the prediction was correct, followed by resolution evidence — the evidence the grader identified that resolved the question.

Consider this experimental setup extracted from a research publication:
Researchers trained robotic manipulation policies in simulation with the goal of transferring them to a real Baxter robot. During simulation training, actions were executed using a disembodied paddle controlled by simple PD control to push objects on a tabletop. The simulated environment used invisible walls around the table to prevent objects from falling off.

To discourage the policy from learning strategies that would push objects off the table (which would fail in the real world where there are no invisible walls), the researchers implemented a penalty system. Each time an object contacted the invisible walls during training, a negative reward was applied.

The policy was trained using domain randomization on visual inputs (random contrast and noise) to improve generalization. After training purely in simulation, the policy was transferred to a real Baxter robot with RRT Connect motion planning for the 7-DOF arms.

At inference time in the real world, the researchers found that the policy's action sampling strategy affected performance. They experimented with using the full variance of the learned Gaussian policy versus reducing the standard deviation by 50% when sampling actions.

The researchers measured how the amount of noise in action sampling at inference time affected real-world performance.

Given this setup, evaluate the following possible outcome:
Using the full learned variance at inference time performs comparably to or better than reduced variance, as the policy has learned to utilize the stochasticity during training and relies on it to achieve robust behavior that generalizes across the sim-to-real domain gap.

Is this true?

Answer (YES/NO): NO